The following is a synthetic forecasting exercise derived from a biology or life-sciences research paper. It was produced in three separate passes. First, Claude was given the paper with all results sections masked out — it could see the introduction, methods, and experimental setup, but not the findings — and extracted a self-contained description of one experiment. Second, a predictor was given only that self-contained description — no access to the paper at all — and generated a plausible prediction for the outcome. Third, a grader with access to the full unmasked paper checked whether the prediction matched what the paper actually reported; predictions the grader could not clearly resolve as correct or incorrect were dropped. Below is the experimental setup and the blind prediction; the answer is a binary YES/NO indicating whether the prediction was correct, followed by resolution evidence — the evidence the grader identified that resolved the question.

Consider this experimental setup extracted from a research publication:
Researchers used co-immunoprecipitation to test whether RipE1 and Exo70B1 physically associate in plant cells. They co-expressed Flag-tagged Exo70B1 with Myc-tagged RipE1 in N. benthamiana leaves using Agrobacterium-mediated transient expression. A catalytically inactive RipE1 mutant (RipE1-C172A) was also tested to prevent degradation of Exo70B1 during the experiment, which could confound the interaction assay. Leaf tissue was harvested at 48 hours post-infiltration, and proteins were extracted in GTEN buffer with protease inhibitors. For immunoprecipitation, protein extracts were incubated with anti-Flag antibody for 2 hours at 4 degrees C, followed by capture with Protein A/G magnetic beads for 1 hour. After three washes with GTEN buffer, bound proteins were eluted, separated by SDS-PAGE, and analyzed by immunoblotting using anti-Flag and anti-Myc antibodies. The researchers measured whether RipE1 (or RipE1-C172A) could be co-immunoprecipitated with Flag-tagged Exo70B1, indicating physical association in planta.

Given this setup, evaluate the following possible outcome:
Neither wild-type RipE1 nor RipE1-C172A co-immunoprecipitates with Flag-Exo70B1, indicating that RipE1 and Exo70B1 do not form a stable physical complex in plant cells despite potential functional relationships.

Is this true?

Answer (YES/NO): NO